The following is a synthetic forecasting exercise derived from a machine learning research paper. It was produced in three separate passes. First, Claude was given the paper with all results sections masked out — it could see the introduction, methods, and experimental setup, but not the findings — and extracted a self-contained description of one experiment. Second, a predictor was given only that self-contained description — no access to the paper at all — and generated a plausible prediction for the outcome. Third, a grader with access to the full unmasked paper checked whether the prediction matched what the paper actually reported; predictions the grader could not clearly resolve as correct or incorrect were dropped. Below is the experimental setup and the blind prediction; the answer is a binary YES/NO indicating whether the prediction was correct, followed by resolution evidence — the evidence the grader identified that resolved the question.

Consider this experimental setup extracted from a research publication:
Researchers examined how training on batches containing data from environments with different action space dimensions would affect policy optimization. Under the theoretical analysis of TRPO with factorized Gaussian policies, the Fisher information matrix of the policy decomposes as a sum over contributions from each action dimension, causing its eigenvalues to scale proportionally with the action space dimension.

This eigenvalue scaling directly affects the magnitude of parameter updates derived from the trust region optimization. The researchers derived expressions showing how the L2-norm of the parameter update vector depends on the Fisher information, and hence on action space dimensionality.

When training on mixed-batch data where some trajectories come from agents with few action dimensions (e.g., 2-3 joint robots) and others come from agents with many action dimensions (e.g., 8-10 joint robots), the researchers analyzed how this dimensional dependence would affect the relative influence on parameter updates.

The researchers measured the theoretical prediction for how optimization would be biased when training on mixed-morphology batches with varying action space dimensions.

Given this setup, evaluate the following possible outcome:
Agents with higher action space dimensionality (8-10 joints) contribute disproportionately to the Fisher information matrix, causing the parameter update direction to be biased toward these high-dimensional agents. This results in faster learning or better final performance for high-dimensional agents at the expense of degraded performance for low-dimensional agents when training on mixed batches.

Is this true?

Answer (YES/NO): NO